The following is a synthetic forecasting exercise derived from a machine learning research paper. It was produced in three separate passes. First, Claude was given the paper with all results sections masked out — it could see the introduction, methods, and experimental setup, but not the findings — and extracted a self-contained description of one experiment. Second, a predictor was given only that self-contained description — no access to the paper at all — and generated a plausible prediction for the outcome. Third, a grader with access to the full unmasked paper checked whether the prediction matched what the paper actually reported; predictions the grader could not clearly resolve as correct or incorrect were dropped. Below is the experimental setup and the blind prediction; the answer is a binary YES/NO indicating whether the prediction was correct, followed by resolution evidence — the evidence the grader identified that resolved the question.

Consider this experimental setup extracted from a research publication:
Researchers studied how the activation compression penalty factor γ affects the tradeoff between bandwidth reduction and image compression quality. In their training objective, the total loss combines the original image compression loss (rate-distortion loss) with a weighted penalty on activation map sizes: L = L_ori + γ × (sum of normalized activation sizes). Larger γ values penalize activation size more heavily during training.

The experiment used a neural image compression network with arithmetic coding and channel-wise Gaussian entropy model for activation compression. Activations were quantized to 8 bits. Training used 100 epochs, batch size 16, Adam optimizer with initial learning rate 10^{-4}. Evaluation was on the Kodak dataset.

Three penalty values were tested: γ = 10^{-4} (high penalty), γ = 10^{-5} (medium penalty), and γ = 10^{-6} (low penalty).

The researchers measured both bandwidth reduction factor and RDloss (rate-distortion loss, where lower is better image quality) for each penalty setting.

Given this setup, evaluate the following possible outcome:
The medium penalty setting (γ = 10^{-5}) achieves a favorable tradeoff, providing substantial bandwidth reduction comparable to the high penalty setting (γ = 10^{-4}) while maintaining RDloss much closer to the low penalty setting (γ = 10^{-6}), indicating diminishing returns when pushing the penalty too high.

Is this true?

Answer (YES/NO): NO